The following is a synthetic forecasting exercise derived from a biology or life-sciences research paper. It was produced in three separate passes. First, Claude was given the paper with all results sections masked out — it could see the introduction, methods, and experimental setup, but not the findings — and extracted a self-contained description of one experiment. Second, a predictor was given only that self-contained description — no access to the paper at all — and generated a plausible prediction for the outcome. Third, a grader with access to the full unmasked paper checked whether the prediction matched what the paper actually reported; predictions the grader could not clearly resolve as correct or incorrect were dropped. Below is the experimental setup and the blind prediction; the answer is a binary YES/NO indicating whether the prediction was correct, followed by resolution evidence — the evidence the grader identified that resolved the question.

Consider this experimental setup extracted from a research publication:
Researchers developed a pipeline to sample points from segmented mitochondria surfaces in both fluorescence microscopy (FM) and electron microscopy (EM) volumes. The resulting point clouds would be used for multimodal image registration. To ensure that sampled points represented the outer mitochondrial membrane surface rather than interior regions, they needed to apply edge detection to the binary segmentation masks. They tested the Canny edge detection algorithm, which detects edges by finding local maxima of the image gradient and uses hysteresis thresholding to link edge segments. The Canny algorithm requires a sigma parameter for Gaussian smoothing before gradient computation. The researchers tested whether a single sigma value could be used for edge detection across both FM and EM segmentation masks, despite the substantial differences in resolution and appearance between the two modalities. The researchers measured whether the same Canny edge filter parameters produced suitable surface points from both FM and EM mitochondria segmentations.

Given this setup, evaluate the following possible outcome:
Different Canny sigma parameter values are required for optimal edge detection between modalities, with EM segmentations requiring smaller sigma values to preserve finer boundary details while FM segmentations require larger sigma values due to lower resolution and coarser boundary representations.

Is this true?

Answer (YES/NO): NO